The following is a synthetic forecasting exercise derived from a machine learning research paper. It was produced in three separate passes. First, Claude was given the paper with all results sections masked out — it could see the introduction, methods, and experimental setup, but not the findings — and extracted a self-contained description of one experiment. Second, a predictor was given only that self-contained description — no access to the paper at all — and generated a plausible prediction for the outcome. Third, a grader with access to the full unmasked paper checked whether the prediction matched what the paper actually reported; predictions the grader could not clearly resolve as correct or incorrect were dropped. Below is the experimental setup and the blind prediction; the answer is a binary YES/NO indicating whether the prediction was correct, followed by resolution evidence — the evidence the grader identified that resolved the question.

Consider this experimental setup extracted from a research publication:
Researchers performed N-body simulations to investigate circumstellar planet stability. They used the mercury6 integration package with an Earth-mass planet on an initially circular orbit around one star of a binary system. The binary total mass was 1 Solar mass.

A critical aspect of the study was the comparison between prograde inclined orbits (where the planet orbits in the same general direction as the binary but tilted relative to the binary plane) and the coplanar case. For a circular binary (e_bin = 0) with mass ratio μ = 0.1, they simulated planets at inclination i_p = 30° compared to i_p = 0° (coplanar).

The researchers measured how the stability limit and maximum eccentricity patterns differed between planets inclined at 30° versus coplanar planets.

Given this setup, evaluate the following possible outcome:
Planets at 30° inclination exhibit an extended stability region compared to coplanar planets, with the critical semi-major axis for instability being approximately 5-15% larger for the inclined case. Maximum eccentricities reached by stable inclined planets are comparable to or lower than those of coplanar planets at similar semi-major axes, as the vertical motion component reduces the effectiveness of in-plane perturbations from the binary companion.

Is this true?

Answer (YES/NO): NO